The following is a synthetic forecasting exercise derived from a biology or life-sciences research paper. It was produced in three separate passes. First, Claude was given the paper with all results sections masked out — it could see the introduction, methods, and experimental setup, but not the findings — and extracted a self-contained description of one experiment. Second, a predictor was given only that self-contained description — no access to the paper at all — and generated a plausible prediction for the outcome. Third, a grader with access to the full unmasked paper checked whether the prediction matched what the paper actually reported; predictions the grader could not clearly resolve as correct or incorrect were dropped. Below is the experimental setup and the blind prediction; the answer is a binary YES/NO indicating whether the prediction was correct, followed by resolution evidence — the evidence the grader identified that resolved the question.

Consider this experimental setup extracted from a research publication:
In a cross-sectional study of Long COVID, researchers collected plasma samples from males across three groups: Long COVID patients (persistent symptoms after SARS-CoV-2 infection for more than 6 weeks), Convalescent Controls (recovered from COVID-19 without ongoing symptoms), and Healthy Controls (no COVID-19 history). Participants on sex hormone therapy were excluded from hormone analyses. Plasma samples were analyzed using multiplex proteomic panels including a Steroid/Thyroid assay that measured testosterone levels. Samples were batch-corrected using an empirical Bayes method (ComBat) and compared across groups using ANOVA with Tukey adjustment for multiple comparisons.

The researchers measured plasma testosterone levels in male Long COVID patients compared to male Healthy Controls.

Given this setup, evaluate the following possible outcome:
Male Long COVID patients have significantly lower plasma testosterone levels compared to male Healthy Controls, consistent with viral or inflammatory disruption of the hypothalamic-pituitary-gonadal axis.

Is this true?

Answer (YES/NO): NO